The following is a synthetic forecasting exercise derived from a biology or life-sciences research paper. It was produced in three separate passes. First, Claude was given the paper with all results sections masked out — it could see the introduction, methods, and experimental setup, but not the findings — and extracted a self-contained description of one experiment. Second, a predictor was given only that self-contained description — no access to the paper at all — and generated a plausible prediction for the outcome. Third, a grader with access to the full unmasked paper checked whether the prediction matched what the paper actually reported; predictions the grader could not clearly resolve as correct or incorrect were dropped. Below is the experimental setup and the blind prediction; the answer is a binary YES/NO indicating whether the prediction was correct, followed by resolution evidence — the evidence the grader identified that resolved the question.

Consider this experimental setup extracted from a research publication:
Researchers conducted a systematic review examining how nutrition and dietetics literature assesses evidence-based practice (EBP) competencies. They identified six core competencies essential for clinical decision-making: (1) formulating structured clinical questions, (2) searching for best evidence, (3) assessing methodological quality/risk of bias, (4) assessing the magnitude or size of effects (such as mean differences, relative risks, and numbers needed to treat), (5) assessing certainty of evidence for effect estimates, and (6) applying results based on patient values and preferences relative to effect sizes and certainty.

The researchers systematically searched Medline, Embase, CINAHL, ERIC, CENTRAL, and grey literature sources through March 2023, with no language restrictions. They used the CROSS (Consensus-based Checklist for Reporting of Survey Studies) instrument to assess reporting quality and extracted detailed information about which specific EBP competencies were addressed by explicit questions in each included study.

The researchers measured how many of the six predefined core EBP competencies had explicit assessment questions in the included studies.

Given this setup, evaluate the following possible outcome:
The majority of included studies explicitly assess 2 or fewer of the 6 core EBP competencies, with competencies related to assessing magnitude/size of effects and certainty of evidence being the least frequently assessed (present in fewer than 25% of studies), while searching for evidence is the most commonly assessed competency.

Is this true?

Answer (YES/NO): NO